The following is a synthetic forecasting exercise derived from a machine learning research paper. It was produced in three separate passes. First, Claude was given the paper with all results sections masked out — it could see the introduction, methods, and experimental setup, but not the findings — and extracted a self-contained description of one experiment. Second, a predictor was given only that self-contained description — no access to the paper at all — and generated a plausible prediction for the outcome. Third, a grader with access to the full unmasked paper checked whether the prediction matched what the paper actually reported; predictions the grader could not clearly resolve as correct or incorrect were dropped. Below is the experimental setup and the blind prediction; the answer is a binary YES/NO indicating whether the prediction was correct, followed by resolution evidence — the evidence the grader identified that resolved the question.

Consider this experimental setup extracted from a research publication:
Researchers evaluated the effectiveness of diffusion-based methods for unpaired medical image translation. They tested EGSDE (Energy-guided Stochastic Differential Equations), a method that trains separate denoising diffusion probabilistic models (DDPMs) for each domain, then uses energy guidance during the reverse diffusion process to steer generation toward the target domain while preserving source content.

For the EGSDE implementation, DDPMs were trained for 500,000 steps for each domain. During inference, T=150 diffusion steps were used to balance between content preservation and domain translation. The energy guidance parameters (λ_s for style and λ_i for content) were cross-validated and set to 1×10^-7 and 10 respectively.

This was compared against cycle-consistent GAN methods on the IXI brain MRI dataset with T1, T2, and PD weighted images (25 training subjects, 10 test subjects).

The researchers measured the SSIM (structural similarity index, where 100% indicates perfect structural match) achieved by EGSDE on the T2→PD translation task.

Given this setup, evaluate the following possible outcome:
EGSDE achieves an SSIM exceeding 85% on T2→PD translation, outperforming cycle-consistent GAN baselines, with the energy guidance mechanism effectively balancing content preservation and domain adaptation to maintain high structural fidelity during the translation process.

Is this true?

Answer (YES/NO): NO